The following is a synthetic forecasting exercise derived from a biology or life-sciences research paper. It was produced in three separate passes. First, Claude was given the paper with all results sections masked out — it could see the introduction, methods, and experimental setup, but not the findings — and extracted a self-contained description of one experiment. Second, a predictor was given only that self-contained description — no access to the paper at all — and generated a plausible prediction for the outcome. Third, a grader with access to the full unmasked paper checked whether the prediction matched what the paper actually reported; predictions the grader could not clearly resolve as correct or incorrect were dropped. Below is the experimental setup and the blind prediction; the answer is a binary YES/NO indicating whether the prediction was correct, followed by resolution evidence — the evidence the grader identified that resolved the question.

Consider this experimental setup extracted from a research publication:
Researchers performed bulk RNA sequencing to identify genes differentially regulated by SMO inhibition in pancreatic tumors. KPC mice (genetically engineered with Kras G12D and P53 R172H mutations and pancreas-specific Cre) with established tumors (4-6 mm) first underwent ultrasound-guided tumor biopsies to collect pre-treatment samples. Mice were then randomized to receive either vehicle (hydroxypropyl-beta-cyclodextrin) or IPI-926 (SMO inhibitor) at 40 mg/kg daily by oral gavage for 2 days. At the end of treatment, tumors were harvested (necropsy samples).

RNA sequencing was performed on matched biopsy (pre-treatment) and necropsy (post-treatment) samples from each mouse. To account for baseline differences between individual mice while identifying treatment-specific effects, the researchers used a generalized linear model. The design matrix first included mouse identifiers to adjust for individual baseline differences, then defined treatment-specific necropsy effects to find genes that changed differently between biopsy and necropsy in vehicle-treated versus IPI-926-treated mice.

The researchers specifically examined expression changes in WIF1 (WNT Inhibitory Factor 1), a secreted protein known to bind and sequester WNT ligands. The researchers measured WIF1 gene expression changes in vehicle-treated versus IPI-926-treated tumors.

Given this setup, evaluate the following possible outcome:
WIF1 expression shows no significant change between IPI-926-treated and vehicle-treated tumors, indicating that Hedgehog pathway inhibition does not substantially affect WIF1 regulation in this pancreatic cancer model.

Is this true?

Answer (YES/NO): NO